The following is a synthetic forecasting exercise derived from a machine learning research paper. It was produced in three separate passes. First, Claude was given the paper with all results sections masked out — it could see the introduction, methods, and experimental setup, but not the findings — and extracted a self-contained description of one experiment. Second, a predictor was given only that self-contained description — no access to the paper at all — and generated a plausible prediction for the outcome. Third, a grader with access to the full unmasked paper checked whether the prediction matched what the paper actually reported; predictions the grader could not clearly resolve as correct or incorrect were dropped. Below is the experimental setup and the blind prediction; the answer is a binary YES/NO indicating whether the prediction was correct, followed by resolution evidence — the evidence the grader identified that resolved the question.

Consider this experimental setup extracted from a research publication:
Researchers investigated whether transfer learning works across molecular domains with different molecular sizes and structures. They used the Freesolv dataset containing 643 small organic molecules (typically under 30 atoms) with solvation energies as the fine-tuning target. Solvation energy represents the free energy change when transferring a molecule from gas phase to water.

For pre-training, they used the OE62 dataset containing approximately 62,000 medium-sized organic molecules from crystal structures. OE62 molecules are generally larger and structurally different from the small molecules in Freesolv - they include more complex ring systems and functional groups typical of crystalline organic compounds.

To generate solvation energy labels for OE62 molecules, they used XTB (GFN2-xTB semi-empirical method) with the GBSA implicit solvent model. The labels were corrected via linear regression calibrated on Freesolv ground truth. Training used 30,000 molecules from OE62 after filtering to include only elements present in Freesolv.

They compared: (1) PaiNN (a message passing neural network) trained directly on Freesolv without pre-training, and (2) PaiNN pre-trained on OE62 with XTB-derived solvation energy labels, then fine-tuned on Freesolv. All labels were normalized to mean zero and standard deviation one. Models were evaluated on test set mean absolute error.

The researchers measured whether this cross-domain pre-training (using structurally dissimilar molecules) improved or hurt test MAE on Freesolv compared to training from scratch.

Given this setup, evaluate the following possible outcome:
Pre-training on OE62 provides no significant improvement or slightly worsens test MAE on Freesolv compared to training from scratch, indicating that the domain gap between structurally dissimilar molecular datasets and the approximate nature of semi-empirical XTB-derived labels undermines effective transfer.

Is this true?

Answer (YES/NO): YES